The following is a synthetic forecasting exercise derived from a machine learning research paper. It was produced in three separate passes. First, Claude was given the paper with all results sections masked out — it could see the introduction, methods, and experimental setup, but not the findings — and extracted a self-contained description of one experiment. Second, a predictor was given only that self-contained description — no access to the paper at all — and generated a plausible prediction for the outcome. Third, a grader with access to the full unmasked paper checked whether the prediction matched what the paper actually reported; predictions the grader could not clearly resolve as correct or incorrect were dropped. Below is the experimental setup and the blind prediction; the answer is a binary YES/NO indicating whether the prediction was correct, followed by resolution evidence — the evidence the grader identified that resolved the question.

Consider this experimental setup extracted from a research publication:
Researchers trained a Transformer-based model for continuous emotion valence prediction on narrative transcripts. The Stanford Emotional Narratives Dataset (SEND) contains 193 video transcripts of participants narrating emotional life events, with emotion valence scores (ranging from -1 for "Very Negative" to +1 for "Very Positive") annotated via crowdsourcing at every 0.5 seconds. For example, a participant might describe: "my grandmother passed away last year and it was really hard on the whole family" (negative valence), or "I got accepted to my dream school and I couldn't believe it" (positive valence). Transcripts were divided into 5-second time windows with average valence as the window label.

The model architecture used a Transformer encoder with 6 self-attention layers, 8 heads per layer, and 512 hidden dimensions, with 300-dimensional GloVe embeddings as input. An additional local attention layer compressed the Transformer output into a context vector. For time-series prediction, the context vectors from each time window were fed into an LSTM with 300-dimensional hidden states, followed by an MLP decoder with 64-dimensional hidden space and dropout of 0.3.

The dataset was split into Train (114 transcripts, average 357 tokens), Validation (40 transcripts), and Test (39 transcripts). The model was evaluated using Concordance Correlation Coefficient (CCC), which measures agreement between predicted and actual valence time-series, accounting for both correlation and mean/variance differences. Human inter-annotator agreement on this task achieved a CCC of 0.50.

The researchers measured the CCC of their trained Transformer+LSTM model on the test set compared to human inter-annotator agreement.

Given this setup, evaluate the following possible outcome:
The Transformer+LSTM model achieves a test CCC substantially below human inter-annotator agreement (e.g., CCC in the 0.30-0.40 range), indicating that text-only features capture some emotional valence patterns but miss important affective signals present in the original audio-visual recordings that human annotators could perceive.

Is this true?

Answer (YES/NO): NO